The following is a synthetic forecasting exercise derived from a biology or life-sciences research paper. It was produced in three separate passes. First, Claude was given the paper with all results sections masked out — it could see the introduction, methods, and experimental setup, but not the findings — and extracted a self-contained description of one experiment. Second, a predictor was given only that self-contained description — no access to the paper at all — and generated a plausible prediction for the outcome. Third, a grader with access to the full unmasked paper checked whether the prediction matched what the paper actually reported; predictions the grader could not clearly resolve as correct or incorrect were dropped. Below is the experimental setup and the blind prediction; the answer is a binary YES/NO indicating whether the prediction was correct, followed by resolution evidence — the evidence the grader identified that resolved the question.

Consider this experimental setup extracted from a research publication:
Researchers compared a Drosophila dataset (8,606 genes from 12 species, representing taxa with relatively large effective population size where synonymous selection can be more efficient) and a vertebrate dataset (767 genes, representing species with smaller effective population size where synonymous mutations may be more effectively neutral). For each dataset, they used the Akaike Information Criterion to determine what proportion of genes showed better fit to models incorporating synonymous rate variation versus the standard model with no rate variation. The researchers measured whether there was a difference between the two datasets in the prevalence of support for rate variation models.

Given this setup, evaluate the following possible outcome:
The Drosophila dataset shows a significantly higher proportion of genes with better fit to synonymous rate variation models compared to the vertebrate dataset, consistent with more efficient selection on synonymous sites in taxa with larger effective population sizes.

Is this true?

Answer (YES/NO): NO